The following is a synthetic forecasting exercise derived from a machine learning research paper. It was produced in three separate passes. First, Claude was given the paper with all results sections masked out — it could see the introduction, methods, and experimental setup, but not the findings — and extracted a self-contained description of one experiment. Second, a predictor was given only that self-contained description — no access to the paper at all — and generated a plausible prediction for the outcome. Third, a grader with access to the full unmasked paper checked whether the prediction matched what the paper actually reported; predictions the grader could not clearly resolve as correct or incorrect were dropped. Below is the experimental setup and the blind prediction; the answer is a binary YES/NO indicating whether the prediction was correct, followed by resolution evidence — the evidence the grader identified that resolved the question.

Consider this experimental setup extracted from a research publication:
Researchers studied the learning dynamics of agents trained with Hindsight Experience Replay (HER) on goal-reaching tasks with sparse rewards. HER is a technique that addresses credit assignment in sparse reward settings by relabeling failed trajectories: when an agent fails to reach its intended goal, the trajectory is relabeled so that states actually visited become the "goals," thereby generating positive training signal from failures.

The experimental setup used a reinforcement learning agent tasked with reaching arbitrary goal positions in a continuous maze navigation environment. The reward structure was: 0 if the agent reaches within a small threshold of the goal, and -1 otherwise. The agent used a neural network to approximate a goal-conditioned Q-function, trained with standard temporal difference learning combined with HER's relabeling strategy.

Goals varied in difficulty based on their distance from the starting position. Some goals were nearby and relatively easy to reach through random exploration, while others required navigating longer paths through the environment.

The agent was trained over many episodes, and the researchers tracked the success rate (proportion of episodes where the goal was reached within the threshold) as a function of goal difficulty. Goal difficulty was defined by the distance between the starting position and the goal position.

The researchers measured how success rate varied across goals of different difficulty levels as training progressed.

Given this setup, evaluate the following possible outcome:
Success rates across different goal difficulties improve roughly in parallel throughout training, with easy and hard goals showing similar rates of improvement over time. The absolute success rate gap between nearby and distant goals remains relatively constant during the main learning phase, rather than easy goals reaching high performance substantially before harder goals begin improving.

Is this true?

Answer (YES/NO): NO